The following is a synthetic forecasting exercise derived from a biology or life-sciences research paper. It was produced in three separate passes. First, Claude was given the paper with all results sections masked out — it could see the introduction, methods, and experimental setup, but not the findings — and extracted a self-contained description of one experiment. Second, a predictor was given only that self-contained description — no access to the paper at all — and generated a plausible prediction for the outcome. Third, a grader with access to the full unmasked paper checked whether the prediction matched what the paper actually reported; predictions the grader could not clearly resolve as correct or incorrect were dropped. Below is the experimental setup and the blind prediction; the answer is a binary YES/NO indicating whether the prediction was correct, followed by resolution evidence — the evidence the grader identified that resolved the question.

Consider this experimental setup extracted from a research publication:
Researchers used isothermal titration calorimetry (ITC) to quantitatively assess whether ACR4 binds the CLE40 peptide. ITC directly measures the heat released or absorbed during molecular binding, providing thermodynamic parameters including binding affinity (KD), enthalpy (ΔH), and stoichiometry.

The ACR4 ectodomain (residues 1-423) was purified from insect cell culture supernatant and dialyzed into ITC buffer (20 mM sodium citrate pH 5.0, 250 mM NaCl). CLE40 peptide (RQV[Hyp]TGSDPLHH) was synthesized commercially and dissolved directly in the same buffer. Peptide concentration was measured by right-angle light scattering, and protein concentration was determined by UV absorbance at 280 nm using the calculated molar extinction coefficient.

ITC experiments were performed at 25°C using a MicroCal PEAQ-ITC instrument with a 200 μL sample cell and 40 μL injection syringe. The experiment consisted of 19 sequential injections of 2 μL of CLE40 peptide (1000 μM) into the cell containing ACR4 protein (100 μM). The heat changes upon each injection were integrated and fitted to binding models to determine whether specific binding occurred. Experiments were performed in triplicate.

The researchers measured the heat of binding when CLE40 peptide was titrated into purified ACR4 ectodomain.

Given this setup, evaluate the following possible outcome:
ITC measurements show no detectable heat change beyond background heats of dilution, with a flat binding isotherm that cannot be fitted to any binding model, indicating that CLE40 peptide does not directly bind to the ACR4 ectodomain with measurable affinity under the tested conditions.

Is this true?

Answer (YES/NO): YES